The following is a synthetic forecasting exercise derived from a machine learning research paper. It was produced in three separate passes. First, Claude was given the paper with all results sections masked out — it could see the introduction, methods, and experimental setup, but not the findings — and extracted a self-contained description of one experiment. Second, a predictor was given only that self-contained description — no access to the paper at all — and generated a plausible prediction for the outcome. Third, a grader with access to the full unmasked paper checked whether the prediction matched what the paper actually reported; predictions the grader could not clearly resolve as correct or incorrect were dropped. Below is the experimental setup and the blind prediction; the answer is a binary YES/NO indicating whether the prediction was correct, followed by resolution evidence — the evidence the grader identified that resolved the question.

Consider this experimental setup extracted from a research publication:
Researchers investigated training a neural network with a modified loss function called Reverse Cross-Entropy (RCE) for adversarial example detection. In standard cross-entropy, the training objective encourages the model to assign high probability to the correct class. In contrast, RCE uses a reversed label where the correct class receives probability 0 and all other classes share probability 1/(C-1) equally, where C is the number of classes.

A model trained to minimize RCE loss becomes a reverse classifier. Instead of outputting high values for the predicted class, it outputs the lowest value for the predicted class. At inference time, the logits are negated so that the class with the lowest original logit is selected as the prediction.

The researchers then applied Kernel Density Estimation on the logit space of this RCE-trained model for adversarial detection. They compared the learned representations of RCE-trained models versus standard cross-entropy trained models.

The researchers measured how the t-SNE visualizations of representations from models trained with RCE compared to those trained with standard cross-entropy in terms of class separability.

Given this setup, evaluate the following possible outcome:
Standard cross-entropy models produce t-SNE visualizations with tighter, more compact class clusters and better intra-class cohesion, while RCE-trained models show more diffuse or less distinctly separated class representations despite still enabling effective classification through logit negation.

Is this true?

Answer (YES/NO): NO